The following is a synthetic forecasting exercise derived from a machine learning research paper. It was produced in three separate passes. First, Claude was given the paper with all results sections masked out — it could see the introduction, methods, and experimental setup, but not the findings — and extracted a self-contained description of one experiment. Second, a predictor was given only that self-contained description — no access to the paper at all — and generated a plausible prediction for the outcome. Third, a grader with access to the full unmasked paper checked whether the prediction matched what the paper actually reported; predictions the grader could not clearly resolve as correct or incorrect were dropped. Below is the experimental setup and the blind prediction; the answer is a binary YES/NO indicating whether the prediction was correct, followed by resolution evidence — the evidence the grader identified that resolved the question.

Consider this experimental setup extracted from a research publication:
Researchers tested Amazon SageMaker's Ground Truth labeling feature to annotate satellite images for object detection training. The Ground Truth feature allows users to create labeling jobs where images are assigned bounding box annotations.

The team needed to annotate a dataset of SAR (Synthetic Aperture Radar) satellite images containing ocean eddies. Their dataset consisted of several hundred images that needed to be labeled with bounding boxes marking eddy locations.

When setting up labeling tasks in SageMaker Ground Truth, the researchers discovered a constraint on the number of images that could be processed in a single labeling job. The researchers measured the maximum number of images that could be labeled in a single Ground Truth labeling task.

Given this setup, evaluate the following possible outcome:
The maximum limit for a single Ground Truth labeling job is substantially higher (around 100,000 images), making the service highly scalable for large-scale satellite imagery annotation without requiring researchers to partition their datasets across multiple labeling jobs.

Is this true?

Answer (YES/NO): NO